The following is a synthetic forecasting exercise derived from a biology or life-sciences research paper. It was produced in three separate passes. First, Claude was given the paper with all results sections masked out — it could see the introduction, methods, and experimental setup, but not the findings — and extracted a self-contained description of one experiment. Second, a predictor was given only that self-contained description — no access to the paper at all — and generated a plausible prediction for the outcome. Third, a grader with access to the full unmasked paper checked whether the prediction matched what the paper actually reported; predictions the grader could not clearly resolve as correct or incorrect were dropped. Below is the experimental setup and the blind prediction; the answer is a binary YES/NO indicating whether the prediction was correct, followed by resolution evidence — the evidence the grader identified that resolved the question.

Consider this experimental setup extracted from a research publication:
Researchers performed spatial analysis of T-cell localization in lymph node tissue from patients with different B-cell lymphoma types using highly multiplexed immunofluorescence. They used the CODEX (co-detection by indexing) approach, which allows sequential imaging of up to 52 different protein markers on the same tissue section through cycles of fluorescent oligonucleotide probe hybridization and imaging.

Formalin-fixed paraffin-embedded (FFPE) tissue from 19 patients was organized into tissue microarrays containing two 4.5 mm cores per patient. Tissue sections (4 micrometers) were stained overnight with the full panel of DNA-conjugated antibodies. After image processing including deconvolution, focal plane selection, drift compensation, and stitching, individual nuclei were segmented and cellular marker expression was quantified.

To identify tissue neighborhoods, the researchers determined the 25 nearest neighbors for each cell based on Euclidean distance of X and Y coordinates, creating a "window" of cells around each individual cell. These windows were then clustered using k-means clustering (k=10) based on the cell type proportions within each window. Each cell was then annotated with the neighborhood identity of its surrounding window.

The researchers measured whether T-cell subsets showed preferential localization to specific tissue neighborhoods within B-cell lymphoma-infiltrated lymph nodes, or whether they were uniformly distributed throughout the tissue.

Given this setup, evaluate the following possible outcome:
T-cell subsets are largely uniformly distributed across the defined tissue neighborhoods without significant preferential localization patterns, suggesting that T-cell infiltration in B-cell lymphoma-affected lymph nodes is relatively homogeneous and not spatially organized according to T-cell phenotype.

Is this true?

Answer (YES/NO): NO